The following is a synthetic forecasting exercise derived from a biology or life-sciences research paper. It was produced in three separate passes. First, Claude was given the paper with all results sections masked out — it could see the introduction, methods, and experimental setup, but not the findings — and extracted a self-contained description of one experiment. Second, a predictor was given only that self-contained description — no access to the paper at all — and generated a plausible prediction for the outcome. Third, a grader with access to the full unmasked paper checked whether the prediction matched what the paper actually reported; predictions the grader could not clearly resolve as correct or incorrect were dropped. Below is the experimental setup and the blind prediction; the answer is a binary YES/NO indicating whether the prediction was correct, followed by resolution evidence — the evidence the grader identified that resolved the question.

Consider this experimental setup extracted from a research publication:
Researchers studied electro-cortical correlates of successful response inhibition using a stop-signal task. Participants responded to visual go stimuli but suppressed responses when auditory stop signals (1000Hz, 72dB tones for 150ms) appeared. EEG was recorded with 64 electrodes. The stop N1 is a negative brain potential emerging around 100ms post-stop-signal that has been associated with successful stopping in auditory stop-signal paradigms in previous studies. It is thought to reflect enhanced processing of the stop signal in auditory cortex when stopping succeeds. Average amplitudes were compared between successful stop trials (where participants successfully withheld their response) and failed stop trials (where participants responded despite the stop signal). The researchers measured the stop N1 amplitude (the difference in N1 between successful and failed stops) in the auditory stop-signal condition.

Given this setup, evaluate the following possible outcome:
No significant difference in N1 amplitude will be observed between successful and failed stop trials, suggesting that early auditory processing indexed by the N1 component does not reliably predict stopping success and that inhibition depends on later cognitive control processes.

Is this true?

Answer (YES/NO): NO